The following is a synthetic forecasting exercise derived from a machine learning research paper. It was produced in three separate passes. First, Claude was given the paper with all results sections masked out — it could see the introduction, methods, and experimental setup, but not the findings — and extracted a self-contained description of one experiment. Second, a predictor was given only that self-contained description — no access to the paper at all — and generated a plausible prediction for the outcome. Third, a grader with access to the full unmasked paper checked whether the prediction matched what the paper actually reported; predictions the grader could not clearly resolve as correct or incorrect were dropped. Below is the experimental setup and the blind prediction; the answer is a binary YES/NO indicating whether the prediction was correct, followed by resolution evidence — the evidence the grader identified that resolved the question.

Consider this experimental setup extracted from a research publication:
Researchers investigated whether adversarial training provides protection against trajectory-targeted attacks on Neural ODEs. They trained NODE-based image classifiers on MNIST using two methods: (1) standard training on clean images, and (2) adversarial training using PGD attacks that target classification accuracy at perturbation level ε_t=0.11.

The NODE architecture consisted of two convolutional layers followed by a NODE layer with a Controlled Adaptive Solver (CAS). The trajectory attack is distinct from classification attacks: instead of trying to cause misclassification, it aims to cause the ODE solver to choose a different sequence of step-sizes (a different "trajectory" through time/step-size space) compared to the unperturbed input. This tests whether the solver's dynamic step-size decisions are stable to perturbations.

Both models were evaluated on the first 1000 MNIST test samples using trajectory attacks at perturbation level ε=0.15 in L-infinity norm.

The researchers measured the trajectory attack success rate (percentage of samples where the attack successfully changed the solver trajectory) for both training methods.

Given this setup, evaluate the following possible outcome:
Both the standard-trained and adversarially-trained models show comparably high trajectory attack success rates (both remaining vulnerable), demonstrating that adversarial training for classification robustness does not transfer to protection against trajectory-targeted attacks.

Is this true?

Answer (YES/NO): YES